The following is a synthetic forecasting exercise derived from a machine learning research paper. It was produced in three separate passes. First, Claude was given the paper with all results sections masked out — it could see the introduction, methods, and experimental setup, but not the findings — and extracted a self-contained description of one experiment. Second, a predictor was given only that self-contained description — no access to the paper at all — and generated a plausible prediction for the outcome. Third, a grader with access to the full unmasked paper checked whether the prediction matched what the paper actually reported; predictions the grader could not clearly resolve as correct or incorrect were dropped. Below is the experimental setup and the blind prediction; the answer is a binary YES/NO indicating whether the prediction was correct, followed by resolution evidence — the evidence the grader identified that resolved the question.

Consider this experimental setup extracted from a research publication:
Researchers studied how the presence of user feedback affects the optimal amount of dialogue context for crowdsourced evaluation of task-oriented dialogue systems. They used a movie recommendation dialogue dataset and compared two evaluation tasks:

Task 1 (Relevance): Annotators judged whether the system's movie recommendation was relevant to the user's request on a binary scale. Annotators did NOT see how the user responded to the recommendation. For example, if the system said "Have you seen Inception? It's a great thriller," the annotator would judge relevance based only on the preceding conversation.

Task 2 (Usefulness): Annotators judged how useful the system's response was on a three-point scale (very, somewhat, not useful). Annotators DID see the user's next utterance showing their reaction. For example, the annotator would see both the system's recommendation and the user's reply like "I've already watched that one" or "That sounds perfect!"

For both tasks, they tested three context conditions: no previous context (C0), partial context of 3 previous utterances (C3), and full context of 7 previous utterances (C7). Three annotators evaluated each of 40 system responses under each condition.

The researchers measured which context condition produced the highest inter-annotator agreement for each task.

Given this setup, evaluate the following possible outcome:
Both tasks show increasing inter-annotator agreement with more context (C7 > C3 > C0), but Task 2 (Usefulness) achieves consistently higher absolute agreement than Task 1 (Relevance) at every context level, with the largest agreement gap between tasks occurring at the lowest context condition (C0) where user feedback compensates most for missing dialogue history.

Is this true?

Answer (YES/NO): NO